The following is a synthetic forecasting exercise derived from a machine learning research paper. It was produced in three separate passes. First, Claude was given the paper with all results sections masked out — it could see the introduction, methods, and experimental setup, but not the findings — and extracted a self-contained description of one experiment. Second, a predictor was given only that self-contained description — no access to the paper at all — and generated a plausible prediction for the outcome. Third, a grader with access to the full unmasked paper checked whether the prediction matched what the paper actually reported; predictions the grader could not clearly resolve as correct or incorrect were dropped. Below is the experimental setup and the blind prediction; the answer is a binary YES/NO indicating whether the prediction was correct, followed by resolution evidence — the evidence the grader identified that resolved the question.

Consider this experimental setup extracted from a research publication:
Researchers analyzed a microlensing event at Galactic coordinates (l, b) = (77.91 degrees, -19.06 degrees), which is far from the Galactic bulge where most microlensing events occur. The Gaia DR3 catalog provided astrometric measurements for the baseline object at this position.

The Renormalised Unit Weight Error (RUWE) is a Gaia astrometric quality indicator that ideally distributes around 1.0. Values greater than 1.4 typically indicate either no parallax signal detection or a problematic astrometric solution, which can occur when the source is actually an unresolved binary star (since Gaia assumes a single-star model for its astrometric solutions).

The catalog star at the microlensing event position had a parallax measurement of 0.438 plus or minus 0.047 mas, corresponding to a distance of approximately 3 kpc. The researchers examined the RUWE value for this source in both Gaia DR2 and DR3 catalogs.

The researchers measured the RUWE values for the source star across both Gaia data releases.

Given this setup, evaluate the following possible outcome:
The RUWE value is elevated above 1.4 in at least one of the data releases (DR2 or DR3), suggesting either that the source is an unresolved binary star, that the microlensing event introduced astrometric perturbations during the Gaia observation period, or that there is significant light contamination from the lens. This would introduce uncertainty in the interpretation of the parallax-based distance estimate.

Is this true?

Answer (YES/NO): YES